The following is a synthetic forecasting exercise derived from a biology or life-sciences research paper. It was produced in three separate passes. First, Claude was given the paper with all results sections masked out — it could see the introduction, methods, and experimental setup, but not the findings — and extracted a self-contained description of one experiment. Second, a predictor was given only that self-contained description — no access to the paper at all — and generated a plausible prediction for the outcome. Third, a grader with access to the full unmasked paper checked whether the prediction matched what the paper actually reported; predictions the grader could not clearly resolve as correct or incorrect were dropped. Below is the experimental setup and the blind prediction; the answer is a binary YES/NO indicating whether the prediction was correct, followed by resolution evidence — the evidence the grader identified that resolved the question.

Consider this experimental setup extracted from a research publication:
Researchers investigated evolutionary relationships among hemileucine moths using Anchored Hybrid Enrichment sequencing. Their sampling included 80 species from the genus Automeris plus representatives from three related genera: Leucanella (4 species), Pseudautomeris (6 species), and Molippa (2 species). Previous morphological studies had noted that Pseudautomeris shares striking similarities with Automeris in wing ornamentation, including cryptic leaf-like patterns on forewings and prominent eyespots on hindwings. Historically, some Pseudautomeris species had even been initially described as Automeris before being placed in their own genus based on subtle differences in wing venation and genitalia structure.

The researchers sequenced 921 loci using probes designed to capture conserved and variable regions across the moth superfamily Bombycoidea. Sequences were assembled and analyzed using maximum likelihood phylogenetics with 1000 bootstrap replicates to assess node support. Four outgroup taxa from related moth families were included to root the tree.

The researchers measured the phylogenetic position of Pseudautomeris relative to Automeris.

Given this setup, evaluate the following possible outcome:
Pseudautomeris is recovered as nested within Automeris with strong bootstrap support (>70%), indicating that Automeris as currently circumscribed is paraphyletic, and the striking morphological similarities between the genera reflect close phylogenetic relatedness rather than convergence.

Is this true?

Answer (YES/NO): YES